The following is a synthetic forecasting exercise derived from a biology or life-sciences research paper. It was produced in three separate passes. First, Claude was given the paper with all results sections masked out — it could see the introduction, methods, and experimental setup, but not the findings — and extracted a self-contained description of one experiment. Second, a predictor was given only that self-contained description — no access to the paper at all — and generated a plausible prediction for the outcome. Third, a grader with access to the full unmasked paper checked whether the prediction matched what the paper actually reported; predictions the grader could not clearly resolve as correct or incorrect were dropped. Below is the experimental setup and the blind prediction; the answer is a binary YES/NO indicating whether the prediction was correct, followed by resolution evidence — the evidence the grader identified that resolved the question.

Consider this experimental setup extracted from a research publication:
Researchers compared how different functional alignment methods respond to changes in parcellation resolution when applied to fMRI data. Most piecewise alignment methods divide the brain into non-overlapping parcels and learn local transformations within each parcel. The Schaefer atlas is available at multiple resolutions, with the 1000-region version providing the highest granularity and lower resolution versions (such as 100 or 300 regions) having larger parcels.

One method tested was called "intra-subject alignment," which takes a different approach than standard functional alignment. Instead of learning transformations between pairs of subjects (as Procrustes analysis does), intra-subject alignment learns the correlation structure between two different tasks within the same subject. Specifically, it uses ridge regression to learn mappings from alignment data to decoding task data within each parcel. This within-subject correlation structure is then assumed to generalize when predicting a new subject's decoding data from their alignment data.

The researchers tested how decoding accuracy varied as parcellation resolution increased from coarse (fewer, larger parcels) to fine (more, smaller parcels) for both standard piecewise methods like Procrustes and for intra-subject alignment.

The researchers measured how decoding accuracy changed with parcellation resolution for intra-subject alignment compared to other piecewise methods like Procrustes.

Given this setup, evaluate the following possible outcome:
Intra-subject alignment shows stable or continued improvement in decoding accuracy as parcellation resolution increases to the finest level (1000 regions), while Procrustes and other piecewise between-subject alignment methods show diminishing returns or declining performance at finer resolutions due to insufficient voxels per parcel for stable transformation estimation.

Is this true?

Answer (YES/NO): NO